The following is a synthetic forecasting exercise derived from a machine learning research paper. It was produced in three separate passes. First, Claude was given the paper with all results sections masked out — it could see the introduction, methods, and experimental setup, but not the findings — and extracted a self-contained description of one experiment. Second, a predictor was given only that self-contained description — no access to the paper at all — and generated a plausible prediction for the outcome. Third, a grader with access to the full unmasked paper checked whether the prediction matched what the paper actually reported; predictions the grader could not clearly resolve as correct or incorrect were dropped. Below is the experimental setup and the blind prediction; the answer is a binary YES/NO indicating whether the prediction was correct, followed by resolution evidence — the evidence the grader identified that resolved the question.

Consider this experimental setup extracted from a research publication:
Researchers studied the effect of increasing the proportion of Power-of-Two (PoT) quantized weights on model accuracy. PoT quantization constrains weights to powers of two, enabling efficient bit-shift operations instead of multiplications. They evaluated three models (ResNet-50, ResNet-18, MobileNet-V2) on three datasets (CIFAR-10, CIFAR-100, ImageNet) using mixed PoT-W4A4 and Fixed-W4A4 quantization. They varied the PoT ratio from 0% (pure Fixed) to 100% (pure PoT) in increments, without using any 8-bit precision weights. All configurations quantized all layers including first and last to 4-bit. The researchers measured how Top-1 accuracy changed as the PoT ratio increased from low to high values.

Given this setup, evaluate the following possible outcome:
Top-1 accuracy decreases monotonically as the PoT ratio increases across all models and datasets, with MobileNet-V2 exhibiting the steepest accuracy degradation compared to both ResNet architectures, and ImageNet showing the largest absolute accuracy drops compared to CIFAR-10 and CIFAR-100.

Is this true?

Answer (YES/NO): NO